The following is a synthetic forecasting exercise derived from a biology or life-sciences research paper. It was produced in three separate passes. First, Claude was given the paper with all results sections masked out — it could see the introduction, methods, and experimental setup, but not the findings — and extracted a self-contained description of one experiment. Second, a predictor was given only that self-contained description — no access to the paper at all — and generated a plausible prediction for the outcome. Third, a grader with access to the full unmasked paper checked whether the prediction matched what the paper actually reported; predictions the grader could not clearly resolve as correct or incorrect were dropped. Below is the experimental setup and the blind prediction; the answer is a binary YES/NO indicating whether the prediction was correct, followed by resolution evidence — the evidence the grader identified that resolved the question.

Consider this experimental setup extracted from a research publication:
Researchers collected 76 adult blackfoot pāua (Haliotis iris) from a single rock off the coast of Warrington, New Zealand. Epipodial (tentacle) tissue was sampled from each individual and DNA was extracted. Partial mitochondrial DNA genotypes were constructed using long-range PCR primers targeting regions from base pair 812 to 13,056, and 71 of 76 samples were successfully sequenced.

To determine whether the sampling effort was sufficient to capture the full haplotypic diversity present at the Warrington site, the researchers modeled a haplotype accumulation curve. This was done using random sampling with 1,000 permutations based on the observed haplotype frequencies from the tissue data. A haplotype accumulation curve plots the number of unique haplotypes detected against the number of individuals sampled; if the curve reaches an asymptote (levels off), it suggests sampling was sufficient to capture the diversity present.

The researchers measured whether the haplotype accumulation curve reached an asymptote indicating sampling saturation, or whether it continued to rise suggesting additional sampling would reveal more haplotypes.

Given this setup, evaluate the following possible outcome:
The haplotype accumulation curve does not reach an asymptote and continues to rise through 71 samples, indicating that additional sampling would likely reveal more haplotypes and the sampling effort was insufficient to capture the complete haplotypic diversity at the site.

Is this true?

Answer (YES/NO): YES